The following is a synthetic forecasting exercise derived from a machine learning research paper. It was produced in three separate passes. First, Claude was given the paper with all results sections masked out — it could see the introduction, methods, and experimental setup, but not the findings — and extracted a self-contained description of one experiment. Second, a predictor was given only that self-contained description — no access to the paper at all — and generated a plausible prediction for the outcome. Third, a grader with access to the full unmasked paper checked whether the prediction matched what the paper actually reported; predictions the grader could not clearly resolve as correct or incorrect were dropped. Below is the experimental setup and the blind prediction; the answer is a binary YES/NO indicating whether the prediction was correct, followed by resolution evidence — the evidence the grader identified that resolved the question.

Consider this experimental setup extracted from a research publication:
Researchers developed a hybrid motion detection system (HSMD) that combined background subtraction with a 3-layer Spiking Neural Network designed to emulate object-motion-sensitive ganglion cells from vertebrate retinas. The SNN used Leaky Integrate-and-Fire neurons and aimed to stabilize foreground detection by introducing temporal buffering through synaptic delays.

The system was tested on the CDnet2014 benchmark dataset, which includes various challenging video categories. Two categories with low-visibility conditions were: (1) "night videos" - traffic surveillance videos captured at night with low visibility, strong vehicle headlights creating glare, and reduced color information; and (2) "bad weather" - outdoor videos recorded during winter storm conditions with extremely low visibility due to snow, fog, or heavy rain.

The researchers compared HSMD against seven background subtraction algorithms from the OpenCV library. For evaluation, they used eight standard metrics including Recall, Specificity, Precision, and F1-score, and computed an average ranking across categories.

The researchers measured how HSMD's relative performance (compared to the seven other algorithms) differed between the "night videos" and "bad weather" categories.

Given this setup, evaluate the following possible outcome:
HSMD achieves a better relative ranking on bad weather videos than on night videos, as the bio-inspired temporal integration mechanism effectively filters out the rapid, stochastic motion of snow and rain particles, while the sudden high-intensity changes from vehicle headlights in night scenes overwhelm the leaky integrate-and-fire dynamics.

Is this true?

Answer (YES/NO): NO